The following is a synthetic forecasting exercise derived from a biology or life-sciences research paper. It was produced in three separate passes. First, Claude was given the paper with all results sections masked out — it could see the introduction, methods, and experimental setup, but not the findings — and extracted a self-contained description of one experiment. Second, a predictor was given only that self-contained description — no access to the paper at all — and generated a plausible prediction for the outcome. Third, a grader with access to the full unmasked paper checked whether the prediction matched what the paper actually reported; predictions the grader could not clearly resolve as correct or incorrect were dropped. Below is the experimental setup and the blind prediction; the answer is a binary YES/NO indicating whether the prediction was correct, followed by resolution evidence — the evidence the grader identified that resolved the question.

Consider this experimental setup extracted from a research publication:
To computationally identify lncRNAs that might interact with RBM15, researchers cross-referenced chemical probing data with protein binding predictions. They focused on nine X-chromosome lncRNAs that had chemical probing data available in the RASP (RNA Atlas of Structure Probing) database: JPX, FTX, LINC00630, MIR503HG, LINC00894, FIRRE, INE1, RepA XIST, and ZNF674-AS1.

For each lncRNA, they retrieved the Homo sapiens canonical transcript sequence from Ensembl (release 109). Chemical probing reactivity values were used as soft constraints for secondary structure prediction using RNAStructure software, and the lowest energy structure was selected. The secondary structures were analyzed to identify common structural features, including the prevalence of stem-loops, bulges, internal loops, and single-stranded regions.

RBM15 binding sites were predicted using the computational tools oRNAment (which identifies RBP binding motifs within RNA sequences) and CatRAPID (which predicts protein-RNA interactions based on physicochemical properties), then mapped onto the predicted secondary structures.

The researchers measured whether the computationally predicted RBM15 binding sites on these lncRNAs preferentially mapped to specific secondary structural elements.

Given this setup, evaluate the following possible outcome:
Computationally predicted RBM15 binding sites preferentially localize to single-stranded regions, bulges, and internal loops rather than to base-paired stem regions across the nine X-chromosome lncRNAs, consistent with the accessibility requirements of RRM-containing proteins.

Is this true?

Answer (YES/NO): NO